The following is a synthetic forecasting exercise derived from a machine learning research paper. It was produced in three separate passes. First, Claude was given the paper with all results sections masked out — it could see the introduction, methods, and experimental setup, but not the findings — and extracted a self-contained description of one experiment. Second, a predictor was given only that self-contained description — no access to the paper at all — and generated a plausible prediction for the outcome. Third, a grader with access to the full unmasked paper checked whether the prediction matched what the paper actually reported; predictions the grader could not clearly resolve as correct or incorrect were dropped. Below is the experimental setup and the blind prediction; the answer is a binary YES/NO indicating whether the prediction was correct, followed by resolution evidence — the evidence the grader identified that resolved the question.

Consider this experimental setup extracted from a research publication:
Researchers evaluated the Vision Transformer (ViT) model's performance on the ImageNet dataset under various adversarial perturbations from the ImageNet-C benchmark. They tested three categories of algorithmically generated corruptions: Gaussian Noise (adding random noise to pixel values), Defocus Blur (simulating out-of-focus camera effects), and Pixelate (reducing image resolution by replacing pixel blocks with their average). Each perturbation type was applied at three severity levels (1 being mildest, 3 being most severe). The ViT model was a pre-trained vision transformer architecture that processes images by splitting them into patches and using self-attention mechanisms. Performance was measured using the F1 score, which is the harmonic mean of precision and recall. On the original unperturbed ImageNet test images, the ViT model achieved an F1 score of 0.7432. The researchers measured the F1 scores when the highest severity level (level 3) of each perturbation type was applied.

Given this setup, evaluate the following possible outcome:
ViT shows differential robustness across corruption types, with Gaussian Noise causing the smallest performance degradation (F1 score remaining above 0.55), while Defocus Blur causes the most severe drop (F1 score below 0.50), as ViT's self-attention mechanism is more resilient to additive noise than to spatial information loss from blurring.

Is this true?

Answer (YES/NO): NO